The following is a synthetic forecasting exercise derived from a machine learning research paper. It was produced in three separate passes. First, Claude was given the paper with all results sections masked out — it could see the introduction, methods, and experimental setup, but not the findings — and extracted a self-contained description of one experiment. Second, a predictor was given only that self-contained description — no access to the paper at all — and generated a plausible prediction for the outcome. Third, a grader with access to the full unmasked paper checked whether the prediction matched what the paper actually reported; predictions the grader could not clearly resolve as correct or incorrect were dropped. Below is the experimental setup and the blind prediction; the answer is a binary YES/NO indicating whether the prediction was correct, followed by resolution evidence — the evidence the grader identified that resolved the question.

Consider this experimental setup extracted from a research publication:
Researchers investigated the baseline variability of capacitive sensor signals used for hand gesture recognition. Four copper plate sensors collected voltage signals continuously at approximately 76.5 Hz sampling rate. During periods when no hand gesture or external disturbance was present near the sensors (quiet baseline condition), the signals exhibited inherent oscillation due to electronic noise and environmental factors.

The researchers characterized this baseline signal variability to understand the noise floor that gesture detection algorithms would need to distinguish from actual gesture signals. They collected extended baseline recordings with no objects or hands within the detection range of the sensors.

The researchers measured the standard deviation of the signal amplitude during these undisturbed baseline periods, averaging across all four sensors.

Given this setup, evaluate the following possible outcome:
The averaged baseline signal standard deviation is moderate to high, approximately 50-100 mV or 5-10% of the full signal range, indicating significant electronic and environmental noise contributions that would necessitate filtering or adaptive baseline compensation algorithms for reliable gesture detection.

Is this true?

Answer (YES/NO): NO